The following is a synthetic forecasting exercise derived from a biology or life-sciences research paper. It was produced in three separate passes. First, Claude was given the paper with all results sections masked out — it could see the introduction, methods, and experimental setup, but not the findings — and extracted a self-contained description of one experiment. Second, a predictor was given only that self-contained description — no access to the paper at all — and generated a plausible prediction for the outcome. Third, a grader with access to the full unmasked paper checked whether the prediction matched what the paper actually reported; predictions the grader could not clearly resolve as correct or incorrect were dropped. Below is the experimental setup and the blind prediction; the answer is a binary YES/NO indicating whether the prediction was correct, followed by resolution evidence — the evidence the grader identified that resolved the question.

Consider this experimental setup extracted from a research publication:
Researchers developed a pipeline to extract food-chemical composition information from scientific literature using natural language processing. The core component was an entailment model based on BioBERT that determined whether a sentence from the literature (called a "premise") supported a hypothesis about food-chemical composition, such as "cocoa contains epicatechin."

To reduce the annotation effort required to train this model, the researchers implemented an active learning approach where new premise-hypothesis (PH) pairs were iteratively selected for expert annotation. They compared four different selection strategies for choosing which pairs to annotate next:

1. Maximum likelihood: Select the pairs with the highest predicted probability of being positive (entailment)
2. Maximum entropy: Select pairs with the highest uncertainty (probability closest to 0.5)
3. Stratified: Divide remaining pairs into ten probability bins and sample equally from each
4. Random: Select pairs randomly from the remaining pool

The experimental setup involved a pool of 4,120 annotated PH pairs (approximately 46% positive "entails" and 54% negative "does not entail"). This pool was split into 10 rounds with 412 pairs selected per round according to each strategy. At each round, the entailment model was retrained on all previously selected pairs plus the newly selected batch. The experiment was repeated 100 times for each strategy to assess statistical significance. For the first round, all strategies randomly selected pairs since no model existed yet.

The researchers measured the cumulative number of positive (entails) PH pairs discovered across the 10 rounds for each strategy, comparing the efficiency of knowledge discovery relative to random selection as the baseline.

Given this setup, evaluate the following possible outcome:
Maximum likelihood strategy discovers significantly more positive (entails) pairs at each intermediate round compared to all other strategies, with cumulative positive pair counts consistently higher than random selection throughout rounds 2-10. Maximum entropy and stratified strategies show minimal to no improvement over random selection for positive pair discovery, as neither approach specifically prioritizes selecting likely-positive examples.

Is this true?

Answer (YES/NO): NO